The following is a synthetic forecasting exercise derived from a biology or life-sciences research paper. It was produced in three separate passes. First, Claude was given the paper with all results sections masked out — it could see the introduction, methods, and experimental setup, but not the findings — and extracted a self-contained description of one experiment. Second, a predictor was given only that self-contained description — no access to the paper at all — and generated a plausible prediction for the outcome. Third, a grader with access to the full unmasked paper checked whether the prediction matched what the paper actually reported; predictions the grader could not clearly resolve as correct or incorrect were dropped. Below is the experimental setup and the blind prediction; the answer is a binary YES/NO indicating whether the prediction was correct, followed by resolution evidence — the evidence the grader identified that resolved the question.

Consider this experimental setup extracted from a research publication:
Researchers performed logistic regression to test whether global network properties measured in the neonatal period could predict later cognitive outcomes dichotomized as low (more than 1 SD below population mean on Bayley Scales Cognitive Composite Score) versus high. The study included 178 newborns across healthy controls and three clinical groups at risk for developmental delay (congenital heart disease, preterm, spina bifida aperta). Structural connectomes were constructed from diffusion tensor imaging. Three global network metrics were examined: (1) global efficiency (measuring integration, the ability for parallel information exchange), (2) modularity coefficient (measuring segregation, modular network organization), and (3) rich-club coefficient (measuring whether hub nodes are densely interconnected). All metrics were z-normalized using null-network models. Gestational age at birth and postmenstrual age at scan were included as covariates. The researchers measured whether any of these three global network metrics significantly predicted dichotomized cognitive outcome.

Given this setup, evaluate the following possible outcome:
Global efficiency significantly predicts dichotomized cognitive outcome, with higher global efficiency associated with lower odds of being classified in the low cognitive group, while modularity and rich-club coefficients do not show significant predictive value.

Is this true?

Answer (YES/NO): NO